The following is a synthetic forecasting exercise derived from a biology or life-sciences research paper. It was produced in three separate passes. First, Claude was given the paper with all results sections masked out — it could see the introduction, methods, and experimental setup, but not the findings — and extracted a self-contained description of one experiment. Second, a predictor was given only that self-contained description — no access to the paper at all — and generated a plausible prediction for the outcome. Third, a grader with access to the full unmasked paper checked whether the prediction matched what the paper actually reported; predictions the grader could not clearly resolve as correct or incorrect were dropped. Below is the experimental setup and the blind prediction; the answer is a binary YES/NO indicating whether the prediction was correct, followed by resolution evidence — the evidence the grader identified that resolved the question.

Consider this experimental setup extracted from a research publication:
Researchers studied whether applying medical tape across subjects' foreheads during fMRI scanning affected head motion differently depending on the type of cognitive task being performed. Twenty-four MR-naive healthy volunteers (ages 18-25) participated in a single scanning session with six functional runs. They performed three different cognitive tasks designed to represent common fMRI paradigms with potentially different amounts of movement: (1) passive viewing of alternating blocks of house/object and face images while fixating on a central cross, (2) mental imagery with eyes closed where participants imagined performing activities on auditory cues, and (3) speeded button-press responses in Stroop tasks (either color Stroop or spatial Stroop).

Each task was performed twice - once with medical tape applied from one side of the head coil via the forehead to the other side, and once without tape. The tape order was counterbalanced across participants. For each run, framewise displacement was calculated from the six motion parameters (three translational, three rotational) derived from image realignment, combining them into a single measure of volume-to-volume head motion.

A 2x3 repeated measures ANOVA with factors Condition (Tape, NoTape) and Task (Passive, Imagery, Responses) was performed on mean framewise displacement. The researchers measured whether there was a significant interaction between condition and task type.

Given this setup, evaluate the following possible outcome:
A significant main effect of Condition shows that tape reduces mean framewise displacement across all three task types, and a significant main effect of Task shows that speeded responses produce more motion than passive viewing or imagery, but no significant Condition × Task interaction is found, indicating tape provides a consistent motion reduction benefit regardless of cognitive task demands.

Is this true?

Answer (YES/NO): NO